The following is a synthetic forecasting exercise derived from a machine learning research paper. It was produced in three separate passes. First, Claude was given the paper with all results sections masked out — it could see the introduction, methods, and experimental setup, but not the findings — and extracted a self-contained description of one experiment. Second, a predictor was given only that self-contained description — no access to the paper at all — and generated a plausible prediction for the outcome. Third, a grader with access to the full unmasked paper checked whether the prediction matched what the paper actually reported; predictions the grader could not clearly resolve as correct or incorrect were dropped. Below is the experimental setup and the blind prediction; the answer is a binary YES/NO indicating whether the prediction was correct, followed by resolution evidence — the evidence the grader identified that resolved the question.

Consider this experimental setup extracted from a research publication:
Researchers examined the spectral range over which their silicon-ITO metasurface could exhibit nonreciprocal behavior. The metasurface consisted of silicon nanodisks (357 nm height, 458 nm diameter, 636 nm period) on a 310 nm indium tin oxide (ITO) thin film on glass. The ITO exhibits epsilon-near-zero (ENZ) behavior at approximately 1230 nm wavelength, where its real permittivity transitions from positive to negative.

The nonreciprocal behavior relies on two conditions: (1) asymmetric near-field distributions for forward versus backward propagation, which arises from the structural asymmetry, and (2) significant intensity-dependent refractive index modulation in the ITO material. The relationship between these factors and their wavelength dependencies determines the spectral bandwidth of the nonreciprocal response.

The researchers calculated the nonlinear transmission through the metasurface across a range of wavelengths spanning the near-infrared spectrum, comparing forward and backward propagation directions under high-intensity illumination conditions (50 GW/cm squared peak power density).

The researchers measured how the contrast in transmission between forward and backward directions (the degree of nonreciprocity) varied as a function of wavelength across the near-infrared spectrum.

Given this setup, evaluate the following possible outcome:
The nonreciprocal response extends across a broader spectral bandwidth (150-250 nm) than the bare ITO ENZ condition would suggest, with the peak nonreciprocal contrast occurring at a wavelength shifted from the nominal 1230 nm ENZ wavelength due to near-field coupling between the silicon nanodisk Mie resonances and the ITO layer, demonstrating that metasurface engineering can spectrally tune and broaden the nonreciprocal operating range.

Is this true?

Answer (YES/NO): NO